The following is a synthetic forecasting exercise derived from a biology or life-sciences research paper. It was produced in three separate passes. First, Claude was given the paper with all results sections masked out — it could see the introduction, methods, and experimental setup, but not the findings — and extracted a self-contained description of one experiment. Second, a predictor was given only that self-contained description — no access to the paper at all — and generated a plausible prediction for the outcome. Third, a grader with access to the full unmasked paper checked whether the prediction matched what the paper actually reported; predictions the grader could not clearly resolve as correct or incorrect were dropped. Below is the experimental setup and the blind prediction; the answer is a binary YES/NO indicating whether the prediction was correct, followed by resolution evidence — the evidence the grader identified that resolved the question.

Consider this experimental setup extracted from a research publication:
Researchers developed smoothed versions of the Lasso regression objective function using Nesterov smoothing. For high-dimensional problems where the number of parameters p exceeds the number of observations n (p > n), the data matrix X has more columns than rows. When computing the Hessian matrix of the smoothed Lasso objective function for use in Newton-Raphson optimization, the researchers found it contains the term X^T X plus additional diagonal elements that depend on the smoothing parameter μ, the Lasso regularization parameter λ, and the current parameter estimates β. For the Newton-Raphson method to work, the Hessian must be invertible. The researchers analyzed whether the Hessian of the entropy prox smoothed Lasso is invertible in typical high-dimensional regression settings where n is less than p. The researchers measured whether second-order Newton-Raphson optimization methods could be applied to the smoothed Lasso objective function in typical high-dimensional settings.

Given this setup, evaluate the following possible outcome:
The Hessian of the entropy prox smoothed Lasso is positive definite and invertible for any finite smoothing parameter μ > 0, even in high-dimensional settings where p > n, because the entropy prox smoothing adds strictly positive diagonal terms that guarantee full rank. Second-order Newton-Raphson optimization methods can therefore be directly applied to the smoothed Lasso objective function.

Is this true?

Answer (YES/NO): NO